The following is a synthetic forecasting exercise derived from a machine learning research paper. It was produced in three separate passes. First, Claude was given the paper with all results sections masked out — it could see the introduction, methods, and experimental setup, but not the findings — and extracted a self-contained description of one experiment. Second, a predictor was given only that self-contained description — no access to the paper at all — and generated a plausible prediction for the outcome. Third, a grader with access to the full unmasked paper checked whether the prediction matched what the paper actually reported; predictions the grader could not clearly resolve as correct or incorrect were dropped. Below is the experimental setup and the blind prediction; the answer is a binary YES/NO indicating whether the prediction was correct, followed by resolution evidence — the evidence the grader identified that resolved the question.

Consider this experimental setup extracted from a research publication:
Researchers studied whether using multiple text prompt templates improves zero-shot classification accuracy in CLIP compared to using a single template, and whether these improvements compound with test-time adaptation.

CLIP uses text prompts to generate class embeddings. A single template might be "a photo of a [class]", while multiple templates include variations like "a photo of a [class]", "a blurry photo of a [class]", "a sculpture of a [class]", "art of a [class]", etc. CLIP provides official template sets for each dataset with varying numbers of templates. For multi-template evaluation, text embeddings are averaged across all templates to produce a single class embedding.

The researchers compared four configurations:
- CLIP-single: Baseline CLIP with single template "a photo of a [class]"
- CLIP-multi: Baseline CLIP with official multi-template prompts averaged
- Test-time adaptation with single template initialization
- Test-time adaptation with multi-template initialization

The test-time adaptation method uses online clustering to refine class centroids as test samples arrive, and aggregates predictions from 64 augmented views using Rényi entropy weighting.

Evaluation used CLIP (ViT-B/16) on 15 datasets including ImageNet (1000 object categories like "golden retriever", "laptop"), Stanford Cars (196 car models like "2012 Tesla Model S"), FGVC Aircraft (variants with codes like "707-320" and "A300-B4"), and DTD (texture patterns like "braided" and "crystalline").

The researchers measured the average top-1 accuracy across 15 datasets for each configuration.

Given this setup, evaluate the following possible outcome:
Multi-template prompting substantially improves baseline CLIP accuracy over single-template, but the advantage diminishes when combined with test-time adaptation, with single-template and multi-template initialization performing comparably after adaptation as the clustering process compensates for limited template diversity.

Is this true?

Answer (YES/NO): NO